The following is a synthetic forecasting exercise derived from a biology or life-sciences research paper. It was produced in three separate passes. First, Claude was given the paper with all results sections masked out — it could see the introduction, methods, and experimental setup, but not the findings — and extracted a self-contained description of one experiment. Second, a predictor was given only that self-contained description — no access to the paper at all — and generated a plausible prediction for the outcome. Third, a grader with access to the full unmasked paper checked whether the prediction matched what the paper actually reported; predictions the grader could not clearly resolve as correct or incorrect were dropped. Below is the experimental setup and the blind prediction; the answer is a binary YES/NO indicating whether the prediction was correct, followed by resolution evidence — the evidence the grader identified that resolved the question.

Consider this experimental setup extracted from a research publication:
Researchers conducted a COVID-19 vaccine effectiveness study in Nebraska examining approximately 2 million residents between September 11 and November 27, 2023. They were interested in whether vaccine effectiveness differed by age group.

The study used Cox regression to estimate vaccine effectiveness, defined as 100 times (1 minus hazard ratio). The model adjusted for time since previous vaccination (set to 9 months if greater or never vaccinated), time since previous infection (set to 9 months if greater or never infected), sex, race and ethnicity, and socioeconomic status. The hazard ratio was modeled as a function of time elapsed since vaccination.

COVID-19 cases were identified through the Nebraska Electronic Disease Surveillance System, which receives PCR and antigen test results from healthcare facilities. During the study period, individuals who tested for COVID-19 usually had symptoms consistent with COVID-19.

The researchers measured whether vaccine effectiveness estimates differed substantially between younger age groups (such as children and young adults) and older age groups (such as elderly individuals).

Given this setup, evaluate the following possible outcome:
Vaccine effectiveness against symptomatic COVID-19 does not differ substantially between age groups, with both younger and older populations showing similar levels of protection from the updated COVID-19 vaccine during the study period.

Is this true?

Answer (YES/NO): YES